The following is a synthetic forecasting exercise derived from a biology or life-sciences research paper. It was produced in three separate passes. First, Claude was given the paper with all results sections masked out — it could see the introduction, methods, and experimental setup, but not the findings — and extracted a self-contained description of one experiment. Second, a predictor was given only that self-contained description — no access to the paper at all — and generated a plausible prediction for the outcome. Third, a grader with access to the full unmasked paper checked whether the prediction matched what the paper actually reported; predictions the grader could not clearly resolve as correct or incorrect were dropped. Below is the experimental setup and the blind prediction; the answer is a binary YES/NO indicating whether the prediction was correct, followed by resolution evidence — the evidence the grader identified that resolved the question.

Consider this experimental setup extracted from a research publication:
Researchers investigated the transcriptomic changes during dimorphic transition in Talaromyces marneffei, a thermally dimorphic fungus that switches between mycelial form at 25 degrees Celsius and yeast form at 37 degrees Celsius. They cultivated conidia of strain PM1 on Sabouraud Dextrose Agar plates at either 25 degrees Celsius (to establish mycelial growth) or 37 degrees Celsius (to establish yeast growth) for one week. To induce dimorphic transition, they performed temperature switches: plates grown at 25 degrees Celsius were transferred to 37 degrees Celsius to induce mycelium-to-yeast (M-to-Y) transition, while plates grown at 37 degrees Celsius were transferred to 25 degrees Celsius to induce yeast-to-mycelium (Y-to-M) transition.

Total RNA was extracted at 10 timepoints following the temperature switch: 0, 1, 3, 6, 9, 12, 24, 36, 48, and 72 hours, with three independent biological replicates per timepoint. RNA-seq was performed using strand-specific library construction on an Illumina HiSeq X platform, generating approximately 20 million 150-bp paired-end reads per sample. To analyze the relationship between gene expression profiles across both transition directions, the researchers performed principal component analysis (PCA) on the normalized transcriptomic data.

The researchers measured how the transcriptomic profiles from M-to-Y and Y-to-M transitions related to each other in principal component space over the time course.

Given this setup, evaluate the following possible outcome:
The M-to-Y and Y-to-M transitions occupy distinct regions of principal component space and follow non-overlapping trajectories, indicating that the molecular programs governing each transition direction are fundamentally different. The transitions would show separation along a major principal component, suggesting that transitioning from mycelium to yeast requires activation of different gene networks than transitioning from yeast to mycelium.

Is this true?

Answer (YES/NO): NO